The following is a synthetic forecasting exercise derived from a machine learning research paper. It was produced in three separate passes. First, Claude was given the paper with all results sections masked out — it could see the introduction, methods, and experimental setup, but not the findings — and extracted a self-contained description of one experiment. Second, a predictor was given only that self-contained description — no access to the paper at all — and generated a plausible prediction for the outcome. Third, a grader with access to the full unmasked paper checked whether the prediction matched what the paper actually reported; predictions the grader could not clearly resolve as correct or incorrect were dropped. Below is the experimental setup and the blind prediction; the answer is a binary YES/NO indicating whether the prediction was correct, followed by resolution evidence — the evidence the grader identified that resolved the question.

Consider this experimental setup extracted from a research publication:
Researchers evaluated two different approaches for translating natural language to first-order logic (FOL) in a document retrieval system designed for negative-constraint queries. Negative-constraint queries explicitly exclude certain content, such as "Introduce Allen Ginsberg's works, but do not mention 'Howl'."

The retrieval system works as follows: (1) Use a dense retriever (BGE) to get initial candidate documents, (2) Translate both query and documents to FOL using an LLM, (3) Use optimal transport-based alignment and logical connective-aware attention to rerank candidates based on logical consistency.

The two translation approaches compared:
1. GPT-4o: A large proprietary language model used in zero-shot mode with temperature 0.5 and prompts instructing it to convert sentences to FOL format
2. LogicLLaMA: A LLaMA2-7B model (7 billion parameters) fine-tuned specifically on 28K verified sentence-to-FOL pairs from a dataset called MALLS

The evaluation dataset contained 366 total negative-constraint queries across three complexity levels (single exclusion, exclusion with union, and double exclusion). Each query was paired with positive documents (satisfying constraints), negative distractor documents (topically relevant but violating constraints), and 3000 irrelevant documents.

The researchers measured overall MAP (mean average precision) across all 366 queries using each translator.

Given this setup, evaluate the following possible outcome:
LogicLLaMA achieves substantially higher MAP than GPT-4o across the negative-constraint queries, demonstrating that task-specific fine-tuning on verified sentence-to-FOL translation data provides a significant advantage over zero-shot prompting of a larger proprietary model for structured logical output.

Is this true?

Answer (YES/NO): NO